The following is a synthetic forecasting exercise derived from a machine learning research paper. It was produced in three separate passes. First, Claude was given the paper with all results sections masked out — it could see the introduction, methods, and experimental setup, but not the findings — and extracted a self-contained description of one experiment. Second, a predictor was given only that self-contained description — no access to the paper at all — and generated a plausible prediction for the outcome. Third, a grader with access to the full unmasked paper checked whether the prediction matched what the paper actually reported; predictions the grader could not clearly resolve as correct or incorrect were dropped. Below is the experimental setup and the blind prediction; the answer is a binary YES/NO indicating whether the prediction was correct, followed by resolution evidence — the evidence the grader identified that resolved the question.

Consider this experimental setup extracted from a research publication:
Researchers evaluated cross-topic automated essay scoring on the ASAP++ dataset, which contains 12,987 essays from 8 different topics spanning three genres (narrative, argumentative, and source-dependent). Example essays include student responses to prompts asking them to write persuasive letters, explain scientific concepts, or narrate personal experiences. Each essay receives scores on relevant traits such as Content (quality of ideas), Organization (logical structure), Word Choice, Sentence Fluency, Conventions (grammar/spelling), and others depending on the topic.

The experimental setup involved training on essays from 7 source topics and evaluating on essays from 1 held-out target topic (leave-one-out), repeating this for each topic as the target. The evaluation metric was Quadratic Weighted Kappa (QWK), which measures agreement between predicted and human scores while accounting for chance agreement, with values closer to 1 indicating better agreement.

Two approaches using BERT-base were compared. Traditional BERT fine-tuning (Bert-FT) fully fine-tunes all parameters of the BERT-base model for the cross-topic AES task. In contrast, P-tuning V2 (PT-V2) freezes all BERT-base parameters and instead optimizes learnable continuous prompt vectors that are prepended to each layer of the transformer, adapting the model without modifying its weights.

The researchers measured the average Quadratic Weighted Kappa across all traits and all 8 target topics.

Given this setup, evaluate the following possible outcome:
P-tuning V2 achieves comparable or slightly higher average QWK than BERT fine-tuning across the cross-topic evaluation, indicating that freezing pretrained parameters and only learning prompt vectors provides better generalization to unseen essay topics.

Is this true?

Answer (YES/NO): NO